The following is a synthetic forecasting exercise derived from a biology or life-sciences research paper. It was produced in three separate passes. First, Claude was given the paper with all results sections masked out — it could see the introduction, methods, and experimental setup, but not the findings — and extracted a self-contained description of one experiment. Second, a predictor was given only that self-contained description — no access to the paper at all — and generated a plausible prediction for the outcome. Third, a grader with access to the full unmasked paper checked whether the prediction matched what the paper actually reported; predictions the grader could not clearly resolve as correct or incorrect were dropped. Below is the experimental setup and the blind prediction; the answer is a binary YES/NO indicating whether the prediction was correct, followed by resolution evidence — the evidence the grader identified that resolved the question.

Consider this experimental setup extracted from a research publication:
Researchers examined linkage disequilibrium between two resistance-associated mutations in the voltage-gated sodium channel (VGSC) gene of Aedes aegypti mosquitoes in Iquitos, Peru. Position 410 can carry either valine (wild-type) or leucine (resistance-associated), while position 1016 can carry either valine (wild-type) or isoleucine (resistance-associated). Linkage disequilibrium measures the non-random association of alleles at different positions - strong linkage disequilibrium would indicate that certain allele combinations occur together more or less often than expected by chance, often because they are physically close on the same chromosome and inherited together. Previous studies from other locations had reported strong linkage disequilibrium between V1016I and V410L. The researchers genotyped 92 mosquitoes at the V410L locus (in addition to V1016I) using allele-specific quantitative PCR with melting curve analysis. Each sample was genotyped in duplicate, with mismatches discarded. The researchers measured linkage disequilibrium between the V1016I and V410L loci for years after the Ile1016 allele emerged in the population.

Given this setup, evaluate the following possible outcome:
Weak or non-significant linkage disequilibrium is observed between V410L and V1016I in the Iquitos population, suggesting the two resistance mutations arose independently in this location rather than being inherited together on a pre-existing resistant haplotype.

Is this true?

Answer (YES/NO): NO